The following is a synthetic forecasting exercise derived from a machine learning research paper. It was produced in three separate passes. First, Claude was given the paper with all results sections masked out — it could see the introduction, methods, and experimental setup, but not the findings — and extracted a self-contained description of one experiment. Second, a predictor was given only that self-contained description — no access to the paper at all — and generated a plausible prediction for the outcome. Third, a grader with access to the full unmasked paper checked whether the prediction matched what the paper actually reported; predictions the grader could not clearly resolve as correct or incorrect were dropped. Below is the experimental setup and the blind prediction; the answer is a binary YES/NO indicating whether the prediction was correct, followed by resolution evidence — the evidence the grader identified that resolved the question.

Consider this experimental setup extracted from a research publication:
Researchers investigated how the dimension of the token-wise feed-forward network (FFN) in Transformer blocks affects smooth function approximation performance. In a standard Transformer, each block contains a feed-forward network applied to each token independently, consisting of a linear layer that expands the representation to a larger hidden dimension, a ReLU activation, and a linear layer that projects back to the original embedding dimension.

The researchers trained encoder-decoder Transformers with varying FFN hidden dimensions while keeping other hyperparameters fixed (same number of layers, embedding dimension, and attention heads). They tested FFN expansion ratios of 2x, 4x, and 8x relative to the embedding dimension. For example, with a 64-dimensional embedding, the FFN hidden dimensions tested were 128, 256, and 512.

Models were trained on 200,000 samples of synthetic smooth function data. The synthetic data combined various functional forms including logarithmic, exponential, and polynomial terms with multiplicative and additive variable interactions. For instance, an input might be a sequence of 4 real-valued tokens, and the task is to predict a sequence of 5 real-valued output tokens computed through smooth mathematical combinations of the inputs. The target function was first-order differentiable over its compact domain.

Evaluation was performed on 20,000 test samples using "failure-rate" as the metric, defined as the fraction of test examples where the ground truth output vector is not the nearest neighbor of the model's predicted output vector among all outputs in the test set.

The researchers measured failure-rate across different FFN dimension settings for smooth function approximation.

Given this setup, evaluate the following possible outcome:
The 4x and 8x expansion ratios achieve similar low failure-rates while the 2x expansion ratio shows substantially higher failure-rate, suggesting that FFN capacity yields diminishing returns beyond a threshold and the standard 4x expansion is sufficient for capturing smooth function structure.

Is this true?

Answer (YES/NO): NO